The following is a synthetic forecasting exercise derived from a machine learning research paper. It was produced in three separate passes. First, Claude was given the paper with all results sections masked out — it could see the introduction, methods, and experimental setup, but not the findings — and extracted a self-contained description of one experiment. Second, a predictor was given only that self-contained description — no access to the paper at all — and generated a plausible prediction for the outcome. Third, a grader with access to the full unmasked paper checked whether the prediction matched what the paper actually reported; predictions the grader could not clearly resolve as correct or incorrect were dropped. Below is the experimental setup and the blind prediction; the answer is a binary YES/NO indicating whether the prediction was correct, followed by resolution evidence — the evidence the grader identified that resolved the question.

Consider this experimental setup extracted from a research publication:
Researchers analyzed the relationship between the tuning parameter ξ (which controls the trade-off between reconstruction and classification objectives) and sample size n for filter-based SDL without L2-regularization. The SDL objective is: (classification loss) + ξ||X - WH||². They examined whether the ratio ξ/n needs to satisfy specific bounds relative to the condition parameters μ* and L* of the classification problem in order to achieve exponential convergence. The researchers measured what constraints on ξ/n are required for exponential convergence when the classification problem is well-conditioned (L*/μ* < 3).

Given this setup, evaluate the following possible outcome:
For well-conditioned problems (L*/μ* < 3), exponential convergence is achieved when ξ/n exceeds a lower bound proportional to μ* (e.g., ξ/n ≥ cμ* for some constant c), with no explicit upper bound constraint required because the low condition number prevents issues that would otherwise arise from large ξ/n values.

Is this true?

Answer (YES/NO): NO